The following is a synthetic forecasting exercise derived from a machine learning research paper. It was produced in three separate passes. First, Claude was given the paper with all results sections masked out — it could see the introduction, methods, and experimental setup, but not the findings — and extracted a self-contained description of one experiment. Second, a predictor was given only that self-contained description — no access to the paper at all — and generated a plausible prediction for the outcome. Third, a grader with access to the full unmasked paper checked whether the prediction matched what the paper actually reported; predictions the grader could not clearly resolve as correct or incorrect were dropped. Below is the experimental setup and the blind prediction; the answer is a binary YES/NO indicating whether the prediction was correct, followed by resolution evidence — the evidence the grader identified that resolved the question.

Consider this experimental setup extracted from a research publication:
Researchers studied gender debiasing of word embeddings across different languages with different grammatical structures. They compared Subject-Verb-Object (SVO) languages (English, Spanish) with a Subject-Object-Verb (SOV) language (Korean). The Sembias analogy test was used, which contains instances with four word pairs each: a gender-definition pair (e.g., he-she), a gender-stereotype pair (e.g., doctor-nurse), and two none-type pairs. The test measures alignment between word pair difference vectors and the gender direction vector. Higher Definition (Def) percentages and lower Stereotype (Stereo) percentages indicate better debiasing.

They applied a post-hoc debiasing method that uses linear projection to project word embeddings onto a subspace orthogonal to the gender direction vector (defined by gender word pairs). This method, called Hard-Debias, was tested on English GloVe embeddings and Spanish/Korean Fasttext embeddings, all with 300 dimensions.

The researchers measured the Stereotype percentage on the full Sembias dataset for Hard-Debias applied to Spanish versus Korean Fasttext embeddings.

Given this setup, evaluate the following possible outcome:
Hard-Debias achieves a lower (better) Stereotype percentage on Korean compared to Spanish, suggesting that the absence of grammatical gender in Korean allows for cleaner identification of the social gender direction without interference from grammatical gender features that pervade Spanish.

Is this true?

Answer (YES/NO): YES